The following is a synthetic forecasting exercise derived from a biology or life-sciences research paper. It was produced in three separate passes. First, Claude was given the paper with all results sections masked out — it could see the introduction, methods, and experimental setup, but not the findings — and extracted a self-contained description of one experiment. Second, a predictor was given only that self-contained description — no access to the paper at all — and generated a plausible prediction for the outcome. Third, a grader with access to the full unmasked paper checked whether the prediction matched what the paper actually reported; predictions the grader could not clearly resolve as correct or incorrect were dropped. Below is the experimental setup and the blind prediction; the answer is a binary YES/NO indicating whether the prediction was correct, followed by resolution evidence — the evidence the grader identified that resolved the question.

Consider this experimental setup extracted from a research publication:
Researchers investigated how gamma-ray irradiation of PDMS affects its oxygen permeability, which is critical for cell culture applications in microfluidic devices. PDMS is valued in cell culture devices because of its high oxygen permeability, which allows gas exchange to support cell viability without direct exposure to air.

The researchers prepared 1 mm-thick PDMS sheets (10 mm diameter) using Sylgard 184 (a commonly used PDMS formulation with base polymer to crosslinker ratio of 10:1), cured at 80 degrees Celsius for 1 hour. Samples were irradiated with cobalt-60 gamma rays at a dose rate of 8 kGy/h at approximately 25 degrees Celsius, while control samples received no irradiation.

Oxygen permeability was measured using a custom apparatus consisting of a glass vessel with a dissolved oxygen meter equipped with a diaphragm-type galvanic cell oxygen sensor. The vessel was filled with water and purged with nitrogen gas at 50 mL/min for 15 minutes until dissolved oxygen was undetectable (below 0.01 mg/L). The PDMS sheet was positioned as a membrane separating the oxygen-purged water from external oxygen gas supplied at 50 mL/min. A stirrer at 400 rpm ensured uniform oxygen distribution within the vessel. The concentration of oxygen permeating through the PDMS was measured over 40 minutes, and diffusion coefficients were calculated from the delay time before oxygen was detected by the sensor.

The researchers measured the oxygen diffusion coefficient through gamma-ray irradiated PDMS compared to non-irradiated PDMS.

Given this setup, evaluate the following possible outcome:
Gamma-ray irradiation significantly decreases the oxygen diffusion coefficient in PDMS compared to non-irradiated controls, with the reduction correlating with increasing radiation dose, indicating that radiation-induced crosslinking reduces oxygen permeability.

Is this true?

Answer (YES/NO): NO